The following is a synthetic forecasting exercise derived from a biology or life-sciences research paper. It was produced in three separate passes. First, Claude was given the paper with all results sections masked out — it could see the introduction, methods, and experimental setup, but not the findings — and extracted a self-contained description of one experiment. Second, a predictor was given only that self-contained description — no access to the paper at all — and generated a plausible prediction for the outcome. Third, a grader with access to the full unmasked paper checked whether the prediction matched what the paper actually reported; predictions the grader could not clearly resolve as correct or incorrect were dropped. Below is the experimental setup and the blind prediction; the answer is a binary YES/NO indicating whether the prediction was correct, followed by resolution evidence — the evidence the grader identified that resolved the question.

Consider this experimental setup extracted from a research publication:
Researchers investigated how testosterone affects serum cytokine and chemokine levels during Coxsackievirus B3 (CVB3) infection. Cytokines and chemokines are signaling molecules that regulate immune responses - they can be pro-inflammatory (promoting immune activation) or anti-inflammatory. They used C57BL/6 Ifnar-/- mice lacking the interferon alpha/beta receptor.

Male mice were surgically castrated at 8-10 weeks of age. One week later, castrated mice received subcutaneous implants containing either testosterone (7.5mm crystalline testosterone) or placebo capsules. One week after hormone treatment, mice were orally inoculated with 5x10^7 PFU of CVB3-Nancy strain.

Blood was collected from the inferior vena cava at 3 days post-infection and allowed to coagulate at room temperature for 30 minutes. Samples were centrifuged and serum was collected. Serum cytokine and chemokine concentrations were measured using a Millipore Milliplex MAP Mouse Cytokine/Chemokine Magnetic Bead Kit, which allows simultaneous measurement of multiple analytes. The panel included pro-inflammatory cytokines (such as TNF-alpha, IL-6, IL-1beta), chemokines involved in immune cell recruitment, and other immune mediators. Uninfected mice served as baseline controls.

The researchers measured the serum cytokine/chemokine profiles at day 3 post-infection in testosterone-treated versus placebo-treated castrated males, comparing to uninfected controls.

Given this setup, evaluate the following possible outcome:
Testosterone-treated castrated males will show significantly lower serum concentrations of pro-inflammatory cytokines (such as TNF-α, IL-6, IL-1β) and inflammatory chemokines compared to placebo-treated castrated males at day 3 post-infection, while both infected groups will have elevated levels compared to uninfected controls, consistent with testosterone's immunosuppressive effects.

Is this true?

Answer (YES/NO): NO